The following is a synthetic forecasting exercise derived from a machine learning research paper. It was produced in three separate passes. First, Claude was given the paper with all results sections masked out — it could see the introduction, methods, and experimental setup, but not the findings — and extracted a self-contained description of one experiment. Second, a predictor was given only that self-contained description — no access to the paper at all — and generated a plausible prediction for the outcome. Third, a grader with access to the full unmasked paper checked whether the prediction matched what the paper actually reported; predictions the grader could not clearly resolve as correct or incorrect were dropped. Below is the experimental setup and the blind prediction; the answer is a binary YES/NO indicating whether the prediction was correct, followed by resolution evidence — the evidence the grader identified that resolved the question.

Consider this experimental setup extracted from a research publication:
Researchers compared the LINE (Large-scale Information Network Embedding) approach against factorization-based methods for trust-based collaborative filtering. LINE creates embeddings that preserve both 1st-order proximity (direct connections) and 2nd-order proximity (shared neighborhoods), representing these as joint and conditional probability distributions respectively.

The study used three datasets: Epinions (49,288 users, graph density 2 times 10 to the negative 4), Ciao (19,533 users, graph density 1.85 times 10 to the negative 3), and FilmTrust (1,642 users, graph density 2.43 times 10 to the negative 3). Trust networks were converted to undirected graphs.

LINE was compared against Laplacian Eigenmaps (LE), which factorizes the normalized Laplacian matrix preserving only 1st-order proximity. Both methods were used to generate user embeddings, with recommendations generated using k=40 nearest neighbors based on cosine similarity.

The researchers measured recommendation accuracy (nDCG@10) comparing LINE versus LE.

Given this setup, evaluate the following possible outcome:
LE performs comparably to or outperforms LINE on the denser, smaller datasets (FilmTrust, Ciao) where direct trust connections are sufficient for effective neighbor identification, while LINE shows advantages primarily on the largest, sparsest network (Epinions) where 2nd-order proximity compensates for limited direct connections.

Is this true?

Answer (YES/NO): YES